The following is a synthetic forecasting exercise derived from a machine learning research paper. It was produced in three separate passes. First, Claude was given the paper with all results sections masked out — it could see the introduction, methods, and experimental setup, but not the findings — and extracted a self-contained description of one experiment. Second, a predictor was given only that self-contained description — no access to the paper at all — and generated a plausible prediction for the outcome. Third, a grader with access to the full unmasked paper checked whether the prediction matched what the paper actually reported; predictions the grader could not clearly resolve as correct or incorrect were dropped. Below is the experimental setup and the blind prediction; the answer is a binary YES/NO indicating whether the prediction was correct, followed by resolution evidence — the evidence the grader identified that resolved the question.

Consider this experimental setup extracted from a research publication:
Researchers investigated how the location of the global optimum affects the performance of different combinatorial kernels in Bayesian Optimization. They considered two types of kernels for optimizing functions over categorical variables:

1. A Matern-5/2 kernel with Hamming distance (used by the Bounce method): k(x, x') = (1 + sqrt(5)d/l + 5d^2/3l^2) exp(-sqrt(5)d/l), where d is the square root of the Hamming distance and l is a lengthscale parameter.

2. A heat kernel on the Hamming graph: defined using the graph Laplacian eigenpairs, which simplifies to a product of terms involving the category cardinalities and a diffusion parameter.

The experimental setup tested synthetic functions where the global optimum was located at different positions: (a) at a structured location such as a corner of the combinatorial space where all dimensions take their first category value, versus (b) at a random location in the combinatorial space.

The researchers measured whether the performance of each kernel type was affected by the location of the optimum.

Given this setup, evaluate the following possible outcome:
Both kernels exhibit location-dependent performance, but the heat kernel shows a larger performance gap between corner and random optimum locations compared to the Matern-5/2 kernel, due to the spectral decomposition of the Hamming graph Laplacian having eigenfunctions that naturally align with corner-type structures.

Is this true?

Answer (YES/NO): NO